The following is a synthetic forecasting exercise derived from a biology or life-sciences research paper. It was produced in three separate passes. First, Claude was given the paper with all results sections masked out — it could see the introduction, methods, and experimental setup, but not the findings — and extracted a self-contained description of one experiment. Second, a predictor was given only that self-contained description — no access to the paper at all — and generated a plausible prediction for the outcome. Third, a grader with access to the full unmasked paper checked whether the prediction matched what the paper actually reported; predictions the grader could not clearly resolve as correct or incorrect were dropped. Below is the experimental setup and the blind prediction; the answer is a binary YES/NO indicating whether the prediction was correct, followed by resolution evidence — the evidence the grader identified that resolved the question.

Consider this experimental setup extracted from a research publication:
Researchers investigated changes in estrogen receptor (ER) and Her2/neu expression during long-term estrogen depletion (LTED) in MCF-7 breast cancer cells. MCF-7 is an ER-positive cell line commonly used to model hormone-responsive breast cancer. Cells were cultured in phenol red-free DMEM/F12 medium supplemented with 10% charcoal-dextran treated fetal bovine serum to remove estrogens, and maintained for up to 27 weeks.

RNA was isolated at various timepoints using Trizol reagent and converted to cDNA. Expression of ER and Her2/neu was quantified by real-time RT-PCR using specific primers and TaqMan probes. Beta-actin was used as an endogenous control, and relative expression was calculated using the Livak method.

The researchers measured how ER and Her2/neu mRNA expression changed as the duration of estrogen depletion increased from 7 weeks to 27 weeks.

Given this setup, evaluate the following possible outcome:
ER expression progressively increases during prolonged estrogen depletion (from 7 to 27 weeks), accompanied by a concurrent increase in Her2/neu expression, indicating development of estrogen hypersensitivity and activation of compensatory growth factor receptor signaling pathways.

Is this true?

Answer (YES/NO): NO